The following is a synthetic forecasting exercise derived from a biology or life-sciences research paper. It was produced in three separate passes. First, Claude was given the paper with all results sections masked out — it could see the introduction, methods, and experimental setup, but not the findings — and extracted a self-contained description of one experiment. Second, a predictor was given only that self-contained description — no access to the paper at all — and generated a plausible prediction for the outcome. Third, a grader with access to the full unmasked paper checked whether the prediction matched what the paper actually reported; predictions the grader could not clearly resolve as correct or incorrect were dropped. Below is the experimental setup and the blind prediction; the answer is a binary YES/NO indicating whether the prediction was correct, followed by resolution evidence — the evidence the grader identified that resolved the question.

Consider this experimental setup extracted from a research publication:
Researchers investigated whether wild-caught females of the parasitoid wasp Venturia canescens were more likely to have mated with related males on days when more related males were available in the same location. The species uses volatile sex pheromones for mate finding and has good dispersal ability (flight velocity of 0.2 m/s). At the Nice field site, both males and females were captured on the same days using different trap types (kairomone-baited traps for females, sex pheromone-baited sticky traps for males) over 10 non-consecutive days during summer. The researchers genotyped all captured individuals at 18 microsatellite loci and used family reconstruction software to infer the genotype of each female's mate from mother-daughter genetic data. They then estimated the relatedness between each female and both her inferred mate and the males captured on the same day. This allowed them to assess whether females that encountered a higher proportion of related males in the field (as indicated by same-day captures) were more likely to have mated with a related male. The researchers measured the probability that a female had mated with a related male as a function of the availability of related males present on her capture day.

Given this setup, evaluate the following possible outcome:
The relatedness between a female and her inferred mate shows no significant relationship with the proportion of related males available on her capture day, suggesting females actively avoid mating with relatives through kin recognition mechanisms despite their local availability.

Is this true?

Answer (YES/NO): NO